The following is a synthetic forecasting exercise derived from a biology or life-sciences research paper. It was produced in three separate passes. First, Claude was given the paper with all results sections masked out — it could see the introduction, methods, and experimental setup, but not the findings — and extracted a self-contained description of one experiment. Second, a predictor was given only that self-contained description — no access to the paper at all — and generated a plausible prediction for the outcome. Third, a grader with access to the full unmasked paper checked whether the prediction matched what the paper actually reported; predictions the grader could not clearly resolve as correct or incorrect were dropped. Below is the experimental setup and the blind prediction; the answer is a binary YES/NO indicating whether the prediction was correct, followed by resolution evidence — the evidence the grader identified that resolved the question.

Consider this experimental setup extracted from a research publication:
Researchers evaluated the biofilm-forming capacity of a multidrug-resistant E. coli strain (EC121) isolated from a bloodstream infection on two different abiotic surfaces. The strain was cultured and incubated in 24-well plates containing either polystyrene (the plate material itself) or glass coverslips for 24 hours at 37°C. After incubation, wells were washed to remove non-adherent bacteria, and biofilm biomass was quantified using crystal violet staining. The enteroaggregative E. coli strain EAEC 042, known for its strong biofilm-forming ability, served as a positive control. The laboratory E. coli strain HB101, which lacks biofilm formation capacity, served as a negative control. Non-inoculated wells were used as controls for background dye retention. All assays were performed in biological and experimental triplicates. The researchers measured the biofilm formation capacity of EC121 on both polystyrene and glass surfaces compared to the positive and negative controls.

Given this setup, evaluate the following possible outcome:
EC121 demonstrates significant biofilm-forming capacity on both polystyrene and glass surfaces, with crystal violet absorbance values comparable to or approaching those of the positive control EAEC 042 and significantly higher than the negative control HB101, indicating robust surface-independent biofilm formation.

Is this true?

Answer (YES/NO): NO